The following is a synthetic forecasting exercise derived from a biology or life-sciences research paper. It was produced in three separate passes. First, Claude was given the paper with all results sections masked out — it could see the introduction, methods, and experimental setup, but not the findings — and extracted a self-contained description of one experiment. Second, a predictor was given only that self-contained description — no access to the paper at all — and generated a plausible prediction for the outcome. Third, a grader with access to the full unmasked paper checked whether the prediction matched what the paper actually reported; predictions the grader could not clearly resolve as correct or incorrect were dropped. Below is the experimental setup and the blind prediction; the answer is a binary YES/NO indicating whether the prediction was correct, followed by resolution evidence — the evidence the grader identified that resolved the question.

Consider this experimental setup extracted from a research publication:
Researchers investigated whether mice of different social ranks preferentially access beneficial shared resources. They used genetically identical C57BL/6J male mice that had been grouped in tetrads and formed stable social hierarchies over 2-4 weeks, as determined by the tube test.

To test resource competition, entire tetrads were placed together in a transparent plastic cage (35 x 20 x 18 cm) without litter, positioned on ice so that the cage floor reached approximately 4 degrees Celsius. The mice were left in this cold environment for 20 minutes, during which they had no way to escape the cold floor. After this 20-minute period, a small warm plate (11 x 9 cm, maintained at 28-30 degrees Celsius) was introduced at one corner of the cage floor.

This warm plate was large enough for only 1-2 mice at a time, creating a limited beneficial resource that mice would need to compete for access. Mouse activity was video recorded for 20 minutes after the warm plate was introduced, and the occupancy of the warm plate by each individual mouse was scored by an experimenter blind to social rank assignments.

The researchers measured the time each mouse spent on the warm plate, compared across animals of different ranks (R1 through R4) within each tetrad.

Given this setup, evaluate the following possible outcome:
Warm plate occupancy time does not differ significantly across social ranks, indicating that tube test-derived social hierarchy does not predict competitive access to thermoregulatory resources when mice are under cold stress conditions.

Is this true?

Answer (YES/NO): NO